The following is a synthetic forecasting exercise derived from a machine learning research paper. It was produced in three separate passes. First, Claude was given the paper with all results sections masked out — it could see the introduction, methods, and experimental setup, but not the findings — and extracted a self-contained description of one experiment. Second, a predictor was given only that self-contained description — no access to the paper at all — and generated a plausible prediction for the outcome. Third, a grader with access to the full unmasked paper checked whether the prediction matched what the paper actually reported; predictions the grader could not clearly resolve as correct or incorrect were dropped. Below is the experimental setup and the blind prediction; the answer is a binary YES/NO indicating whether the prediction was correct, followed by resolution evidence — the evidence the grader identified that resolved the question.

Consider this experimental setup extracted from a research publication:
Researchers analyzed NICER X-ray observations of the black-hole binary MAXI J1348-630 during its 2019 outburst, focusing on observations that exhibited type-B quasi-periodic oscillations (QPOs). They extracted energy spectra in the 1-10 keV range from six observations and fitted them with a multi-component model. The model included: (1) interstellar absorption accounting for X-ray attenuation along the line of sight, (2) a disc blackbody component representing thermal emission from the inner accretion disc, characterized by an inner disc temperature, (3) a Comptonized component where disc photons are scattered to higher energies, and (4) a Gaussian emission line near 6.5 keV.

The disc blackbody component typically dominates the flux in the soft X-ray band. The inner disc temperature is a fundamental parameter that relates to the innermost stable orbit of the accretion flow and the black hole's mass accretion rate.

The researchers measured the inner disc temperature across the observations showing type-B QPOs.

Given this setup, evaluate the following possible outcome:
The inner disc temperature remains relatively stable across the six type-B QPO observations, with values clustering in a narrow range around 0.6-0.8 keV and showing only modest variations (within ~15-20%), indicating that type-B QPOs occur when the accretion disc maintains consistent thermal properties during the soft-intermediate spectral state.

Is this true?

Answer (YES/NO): YES